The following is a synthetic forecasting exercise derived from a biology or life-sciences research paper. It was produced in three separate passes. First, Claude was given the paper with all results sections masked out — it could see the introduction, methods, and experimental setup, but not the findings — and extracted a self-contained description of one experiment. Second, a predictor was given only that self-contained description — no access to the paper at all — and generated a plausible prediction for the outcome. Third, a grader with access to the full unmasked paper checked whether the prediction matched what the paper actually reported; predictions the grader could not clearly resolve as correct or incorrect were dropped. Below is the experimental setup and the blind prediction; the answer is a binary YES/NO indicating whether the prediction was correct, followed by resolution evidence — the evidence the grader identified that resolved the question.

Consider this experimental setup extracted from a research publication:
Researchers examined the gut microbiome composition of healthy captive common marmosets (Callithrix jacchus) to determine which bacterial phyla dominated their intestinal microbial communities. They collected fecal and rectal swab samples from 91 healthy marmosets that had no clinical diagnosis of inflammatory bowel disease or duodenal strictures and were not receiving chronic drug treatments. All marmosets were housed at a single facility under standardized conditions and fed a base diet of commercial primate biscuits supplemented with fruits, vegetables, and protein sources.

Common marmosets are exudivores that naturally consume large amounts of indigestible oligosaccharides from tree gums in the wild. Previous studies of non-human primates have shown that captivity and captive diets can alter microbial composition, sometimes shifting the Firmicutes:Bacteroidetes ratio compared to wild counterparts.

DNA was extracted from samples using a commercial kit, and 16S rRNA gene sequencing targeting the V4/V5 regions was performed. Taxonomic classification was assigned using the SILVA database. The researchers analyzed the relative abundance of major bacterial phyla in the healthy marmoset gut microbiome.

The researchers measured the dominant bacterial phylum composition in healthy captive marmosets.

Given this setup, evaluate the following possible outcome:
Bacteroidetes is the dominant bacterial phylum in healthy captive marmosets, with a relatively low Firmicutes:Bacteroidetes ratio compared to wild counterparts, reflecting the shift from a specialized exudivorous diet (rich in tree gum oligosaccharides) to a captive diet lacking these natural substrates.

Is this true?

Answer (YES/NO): YES